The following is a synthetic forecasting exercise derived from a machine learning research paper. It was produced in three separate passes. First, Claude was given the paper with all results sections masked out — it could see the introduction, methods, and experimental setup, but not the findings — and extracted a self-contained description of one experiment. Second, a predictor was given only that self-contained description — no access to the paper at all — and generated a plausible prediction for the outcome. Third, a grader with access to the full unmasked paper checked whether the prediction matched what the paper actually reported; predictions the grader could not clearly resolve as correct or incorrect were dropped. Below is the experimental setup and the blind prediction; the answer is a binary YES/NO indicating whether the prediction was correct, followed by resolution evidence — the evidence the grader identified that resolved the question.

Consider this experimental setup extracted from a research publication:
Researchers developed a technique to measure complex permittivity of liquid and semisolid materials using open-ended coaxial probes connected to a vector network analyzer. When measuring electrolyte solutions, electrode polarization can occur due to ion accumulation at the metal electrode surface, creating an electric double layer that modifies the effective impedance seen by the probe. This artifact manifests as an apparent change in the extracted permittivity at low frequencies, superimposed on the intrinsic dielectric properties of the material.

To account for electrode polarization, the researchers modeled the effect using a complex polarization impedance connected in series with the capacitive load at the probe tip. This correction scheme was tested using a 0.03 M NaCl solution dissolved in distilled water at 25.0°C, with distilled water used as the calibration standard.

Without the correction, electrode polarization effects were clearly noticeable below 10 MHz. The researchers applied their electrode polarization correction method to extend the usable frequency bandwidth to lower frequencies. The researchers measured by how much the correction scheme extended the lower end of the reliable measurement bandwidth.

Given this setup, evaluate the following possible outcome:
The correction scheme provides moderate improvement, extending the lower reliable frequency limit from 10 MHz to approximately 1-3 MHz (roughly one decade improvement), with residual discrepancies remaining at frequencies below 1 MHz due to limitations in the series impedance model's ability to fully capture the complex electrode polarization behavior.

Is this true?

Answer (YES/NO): NO